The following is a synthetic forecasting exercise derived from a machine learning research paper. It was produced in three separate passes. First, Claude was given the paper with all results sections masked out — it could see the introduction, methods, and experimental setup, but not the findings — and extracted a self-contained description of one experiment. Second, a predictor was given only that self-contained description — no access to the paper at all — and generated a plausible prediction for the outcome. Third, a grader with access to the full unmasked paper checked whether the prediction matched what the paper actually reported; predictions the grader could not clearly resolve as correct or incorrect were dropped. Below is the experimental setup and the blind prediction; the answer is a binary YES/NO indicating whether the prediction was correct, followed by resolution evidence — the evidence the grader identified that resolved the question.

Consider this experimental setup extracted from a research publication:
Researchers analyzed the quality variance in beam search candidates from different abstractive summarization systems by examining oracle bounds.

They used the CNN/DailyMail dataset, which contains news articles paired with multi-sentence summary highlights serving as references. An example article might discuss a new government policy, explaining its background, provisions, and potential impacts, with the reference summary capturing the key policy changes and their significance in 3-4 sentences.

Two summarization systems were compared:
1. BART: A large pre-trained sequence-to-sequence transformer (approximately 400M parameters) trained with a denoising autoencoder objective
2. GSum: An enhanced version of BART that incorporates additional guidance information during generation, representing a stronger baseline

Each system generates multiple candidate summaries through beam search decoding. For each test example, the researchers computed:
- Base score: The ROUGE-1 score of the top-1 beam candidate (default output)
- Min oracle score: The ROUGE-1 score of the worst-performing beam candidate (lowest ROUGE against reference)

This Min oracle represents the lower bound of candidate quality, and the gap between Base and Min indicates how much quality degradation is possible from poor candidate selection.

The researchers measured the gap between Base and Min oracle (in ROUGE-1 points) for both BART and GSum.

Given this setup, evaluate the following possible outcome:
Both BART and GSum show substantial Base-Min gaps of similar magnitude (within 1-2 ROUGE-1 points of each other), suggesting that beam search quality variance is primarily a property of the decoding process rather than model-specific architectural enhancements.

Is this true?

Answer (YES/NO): NO